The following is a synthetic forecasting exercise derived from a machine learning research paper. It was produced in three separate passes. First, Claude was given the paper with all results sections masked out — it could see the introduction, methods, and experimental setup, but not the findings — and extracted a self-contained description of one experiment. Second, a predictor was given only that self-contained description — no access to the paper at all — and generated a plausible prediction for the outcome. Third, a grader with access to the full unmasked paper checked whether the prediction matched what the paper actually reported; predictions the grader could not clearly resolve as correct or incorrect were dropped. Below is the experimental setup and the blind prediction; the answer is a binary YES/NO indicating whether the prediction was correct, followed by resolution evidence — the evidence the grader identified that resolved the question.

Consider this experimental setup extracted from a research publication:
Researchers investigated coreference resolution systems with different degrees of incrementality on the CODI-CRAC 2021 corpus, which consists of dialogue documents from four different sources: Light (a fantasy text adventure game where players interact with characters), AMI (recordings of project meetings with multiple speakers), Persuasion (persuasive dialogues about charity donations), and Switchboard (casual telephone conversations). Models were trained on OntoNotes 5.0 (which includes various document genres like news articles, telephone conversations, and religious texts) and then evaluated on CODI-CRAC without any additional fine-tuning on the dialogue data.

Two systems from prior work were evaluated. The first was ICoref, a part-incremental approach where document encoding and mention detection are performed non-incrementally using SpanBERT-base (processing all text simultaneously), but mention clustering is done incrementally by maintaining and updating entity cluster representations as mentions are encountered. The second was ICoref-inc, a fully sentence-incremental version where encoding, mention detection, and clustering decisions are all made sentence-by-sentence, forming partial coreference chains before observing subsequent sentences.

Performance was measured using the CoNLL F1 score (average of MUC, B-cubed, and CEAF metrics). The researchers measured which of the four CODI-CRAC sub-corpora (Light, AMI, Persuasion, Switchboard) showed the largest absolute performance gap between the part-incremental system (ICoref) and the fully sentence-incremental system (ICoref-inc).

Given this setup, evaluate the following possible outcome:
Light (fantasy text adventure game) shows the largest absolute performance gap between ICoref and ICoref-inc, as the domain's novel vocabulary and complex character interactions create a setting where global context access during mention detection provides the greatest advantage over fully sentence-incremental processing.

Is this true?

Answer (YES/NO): NO